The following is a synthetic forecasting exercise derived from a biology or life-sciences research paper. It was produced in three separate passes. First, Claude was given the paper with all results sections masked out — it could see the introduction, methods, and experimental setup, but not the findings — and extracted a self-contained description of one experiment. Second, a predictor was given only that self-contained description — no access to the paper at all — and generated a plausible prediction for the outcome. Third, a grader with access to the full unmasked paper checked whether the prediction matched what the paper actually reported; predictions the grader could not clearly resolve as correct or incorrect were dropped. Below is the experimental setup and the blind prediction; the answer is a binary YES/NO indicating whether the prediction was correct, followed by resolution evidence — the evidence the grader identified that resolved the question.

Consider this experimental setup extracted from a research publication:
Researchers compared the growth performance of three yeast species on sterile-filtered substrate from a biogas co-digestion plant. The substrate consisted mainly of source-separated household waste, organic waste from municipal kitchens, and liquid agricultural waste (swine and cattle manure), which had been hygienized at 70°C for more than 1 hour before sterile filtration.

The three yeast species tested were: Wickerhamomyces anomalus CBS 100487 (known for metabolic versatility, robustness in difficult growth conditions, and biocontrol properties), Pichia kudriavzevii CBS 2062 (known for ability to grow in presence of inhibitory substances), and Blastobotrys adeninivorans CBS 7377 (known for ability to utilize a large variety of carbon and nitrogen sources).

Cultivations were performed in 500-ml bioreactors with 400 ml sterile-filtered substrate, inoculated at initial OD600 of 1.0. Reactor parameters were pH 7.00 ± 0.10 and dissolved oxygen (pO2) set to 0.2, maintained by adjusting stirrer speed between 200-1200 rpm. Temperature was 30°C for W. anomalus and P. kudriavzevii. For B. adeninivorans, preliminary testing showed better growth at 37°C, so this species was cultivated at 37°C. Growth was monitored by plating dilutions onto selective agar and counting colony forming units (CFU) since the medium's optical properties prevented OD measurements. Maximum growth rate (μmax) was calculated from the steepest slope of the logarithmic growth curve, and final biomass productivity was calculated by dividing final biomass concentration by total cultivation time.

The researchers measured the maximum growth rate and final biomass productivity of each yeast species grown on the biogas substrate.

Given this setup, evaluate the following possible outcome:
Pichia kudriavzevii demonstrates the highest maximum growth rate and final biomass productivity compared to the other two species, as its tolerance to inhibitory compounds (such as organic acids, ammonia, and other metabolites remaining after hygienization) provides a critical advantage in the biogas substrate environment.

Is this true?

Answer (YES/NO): NO